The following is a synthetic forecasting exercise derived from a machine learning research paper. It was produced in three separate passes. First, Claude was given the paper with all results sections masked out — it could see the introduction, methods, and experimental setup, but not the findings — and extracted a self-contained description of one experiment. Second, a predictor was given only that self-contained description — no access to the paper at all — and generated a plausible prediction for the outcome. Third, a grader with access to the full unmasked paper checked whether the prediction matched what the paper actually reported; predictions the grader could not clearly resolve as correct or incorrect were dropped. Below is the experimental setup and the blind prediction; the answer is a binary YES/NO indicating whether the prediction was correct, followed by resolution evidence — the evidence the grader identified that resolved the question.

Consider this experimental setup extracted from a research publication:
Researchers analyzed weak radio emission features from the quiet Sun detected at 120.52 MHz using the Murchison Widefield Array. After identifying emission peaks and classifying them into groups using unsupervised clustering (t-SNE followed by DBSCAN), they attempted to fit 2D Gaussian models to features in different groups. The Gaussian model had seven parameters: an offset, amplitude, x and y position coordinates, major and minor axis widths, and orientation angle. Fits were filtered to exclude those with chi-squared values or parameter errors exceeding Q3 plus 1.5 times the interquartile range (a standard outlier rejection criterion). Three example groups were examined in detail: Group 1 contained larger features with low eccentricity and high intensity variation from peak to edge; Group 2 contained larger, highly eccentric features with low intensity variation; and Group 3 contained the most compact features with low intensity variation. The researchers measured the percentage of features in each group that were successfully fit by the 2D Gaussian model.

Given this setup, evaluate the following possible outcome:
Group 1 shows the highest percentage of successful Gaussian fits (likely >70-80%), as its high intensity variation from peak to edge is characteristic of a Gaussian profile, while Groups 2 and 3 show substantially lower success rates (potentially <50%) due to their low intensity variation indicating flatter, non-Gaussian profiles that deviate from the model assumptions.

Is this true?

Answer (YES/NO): NO